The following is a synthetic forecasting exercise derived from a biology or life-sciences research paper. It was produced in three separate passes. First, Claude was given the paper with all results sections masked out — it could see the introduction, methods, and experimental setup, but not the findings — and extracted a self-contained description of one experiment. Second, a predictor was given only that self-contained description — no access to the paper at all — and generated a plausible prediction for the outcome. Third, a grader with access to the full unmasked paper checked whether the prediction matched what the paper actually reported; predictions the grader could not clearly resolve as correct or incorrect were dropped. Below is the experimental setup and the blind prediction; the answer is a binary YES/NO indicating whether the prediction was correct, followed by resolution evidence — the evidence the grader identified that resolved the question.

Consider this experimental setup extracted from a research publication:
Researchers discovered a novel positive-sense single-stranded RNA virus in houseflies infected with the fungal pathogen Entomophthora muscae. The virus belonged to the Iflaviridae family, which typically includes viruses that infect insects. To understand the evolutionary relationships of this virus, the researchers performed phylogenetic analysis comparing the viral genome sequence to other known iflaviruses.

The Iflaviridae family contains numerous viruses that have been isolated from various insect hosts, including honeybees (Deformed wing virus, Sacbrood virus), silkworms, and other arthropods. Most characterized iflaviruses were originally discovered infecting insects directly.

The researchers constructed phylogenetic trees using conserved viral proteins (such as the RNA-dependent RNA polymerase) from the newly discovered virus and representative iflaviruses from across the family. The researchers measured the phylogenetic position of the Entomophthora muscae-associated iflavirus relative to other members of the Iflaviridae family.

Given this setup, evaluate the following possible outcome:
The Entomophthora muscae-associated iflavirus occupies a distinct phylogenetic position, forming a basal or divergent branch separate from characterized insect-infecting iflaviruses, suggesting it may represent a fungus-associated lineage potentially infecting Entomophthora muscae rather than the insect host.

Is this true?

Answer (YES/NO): YES